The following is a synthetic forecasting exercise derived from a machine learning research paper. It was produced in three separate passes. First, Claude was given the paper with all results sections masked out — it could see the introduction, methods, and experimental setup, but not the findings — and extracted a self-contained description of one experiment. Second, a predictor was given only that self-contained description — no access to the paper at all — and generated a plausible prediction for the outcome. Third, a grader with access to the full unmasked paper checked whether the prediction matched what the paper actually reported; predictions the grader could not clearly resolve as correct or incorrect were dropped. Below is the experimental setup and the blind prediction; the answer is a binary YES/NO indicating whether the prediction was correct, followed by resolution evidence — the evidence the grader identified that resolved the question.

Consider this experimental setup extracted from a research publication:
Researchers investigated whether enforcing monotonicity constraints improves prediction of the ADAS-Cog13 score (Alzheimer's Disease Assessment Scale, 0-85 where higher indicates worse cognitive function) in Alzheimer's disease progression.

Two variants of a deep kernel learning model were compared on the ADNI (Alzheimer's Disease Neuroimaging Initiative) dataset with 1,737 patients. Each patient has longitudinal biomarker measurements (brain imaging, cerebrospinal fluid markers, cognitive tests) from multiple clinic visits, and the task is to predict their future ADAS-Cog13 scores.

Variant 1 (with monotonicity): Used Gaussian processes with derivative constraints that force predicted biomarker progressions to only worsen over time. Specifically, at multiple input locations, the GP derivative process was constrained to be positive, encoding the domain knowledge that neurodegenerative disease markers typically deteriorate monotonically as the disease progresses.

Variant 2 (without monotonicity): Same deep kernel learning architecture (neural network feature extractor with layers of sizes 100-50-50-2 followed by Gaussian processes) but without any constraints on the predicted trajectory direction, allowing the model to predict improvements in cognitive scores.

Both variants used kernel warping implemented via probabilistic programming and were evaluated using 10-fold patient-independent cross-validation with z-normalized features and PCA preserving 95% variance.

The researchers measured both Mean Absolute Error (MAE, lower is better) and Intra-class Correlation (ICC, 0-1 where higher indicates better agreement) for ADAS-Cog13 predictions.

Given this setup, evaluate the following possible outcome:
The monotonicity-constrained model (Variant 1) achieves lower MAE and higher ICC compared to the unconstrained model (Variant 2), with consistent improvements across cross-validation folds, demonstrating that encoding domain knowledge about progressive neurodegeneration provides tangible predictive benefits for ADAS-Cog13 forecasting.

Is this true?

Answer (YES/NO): YES